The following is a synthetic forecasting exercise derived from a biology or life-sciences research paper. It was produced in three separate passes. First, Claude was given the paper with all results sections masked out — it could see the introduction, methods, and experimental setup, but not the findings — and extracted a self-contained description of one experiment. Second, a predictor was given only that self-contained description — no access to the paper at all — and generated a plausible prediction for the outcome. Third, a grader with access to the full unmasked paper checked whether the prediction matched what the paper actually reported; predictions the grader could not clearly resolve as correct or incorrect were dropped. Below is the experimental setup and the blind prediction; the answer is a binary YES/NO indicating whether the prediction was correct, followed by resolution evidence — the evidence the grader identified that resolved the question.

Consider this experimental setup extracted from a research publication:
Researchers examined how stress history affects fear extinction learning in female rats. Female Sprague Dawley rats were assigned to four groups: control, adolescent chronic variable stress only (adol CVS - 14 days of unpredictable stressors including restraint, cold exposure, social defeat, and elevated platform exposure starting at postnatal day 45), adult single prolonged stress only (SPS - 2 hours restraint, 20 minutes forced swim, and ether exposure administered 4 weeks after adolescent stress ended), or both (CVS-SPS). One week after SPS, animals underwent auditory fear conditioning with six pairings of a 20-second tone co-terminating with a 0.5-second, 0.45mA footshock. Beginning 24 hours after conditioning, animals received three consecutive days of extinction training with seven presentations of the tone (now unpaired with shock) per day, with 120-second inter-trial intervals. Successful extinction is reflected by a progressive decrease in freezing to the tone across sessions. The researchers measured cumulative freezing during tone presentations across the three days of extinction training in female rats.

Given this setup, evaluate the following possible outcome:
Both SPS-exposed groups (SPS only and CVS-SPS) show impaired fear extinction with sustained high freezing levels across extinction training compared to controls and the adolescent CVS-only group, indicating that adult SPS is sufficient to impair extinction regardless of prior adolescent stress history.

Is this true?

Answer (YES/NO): NO